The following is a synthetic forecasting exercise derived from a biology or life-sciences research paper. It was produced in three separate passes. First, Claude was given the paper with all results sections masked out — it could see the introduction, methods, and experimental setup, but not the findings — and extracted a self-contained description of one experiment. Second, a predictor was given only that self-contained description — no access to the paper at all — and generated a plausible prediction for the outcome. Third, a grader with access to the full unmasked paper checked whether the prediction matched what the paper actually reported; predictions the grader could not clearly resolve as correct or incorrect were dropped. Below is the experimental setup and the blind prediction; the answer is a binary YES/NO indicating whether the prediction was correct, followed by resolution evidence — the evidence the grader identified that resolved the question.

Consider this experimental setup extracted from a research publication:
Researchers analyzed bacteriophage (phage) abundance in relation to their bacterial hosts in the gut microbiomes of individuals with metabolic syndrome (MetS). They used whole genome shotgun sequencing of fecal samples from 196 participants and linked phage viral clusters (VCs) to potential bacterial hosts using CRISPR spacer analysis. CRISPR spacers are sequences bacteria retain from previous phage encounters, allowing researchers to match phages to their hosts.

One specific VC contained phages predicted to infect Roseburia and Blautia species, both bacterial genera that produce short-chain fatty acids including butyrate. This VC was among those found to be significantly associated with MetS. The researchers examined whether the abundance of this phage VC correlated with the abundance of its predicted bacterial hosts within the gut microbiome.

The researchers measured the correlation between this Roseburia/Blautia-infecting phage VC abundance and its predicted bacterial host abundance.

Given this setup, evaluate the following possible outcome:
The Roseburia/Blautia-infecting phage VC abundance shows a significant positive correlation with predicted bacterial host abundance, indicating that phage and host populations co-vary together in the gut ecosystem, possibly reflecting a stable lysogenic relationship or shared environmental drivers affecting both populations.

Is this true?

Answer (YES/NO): YES